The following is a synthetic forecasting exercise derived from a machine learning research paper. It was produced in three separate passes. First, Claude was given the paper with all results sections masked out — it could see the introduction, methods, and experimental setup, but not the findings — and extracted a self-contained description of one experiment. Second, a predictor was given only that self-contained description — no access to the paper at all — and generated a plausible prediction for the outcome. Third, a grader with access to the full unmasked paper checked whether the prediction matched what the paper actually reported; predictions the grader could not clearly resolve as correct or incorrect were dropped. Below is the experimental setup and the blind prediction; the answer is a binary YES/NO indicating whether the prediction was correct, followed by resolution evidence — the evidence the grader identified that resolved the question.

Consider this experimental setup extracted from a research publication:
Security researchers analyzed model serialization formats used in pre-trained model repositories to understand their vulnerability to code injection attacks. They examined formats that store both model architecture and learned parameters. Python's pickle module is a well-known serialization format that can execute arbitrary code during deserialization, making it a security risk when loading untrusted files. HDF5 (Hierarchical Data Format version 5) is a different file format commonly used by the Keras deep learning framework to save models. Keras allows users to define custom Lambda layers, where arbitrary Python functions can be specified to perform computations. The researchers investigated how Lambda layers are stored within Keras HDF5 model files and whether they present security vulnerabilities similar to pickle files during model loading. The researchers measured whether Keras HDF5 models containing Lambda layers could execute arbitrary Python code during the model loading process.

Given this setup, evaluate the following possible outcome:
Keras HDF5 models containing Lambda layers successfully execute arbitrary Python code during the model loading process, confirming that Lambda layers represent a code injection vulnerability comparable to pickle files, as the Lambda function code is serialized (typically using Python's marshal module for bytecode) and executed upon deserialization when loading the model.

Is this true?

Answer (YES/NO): YES